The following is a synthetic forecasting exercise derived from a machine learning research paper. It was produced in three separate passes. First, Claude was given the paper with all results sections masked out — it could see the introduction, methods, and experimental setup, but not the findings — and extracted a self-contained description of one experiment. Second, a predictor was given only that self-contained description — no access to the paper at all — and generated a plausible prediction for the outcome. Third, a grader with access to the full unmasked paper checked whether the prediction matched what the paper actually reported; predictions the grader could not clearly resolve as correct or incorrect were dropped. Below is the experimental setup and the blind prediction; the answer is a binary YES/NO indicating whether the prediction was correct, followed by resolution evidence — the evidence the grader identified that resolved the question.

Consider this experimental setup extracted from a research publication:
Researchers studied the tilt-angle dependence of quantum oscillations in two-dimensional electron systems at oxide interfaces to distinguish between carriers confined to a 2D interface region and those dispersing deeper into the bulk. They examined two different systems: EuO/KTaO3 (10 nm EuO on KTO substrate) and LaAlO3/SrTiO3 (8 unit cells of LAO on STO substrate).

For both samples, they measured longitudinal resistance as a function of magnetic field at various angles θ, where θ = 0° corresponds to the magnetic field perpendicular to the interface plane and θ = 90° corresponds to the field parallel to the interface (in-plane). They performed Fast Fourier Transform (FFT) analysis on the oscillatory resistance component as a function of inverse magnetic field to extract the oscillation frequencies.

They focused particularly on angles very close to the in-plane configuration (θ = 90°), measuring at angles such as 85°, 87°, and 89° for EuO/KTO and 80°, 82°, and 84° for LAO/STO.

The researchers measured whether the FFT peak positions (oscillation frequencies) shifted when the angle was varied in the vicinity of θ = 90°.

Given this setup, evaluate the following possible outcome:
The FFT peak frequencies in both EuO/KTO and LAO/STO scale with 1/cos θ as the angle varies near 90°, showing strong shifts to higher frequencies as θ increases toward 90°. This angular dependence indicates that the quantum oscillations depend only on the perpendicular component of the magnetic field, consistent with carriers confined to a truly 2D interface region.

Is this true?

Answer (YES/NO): NO